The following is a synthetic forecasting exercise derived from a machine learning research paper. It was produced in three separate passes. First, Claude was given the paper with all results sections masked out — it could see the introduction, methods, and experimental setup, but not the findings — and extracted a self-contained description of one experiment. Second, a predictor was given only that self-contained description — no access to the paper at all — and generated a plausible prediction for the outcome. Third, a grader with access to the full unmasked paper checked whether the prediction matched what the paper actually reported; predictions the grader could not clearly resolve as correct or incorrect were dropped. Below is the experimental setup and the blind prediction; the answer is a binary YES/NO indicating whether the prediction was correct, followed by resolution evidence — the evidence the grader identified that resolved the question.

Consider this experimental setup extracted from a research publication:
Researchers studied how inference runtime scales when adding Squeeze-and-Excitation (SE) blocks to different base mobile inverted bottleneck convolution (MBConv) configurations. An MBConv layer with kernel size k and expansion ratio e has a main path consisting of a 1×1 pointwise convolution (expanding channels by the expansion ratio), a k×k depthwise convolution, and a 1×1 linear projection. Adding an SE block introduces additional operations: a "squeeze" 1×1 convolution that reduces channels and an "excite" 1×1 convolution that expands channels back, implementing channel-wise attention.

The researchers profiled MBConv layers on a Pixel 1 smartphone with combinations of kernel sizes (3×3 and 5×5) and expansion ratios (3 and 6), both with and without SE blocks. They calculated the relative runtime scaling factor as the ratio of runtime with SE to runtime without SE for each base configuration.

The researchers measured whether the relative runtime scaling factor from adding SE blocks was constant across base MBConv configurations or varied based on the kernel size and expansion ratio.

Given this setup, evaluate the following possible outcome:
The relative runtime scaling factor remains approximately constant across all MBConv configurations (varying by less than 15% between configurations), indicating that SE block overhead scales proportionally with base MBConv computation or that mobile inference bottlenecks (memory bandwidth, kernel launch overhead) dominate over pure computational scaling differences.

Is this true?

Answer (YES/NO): NO